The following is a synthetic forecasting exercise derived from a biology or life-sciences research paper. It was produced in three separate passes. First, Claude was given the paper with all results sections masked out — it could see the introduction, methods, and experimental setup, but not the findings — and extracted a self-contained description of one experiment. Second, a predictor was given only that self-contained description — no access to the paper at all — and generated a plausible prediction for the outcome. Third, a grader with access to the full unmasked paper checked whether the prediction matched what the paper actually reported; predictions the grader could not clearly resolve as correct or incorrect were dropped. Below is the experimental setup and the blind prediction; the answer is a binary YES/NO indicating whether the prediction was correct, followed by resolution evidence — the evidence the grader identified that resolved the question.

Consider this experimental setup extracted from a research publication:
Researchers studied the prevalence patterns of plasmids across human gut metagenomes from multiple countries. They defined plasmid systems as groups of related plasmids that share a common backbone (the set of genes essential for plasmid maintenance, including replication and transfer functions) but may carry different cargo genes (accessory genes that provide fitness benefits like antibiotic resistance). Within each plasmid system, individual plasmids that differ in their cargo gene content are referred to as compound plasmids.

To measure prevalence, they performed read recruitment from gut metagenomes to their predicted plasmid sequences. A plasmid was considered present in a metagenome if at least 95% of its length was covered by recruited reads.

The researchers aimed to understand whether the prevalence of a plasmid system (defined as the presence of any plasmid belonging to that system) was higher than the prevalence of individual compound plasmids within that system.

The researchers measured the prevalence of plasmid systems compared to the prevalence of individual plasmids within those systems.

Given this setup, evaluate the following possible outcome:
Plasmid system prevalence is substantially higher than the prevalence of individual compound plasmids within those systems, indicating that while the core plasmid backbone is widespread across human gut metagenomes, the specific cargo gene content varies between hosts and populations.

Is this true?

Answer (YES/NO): YES